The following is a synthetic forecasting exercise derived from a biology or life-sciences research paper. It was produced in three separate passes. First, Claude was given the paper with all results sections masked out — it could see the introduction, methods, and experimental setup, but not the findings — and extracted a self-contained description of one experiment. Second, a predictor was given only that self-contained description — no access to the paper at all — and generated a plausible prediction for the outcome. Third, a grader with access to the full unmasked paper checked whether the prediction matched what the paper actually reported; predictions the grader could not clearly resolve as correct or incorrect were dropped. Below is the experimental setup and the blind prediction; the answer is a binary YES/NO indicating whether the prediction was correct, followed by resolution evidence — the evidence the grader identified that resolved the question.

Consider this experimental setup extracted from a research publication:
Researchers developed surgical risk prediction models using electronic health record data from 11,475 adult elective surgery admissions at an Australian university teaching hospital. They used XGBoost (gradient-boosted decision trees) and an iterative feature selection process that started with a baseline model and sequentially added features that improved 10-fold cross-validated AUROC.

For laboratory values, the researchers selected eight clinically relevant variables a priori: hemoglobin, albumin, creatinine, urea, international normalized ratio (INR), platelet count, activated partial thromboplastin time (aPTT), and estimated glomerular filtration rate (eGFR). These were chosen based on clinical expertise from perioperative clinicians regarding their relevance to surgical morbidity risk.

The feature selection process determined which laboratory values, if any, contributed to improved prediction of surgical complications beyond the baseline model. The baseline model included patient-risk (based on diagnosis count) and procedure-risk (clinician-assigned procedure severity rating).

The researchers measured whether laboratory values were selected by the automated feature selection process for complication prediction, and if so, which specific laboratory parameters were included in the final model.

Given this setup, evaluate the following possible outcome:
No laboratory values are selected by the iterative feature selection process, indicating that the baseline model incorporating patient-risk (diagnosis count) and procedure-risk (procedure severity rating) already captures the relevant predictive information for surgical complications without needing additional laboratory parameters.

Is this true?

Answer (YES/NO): NO